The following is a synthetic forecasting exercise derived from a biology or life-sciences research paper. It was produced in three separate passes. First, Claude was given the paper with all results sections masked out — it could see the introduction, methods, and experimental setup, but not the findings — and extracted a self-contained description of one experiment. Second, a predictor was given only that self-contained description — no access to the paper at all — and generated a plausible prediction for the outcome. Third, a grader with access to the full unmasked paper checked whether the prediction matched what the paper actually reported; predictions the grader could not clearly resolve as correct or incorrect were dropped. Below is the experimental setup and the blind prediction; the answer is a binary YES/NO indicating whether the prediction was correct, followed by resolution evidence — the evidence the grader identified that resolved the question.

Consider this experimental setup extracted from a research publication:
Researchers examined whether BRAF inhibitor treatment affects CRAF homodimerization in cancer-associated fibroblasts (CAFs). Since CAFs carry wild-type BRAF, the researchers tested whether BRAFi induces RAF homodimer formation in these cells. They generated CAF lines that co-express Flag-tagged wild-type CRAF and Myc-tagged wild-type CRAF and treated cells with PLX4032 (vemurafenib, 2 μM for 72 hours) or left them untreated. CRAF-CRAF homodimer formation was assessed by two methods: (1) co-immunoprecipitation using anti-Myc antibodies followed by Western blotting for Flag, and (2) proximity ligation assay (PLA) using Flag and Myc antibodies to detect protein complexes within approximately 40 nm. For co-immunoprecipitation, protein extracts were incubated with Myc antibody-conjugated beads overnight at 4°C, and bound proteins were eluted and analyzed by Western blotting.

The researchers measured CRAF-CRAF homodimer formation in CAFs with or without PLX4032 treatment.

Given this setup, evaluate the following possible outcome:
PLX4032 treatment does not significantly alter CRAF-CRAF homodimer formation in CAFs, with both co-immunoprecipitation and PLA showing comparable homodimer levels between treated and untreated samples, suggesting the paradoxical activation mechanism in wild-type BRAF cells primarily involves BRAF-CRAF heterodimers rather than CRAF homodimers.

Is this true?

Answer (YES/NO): NO